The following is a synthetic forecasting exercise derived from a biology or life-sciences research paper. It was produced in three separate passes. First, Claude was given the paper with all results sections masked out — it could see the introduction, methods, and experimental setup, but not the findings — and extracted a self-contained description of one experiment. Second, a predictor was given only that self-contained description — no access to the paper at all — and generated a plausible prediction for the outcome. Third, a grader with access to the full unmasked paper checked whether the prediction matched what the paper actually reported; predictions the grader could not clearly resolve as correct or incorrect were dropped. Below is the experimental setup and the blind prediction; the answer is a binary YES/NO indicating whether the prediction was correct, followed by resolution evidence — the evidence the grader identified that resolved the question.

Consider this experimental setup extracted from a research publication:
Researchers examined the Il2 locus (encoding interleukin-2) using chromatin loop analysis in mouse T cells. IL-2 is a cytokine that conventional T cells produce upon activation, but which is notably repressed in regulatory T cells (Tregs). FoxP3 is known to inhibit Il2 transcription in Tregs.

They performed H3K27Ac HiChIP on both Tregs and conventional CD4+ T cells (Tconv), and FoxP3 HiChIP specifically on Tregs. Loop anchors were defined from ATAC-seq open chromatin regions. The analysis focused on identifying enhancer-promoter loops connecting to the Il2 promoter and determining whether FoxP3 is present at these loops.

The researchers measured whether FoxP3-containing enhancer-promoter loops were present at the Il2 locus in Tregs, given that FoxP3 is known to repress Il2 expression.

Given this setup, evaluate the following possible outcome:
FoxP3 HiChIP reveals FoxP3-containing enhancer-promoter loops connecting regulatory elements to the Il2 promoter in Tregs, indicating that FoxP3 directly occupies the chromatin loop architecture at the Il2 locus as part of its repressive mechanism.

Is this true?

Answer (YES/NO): NO